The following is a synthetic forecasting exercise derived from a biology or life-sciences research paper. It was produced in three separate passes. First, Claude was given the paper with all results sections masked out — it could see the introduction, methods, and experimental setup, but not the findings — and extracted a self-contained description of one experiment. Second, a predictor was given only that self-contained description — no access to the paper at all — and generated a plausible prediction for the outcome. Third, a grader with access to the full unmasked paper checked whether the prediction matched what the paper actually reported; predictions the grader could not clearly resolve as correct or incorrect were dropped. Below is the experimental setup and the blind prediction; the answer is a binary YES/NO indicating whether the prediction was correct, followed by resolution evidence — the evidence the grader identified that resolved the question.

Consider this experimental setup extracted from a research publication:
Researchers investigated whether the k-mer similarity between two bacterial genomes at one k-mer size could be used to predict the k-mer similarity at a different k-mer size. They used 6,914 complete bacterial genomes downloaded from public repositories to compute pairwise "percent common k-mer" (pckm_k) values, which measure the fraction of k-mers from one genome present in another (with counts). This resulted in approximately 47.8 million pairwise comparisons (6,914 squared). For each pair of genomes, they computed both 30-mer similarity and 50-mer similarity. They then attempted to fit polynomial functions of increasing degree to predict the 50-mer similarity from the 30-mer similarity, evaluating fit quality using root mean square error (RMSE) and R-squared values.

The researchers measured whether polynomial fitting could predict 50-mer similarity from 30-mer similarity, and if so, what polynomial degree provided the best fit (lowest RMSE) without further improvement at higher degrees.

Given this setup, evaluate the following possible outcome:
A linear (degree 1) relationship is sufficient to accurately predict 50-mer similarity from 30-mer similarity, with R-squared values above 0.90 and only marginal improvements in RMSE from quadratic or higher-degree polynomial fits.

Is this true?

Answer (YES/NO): NO